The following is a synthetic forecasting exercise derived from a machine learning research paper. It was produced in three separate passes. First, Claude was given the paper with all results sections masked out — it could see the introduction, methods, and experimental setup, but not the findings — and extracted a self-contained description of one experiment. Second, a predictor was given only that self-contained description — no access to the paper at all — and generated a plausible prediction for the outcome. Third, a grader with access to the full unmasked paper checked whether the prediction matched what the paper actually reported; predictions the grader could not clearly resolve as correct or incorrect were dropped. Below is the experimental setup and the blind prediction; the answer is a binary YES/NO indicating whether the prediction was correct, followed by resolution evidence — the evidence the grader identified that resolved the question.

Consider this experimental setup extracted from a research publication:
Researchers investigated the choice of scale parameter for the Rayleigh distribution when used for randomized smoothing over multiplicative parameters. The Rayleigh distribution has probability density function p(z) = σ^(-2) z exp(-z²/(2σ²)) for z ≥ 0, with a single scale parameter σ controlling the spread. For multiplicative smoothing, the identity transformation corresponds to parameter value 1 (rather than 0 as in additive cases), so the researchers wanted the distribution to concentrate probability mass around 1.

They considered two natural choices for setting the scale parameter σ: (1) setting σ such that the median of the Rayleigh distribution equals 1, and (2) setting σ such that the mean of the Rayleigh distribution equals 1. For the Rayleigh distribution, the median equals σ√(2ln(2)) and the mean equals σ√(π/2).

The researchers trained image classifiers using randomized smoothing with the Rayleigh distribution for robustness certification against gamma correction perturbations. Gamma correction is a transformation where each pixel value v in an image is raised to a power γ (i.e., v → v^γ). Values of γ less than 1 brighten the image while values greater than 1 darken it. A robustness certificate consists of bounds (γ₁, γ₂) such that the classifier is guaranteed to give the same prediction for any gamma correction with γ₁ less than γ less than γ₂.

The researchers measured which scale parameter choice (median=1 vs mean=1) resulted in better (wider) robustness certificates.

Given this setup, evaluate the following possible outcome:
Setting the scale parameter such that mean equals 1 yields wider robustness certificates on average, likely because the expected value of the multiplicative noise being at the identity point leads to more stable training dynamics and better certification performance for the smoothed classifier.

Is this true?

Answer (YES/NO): NO